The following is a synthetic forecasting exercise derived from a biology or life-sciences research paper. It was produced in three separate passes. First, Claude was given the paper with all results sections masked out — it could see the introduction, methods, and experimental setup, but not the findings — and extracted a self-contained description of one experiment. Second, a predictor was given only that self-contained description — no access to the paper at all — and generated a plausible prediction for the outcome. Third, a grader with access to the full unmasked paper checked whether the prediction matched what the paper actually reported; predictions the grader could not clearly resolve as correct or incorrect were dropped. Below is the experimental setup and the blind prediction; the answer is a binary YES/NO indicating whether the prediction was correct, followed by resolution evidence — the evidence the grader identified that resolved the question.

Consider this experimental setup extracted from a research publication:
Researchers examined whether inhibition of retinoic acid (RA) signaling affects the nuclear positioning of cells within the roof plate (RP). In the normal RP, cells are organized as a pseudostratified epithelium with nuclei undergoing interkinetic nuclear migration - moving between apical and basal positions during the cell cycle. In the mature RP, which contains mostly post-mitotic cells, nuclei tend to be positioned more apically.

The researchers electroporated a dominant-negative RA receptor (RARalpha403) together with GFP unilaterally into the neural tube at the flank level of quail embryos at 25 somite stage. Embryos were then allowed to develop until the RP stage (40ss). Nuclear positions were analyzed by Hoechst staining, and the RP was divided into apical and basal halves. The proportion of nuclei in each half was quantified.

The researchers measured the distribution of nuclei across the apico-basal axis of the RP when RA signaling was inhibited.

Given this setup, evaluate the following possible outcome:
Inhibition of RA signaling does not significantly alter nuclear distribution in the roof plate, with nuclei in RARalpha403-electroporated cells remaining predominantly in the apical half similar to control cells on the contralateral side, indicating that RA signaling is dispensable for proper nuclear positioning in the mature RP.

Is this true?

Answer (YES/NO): NO